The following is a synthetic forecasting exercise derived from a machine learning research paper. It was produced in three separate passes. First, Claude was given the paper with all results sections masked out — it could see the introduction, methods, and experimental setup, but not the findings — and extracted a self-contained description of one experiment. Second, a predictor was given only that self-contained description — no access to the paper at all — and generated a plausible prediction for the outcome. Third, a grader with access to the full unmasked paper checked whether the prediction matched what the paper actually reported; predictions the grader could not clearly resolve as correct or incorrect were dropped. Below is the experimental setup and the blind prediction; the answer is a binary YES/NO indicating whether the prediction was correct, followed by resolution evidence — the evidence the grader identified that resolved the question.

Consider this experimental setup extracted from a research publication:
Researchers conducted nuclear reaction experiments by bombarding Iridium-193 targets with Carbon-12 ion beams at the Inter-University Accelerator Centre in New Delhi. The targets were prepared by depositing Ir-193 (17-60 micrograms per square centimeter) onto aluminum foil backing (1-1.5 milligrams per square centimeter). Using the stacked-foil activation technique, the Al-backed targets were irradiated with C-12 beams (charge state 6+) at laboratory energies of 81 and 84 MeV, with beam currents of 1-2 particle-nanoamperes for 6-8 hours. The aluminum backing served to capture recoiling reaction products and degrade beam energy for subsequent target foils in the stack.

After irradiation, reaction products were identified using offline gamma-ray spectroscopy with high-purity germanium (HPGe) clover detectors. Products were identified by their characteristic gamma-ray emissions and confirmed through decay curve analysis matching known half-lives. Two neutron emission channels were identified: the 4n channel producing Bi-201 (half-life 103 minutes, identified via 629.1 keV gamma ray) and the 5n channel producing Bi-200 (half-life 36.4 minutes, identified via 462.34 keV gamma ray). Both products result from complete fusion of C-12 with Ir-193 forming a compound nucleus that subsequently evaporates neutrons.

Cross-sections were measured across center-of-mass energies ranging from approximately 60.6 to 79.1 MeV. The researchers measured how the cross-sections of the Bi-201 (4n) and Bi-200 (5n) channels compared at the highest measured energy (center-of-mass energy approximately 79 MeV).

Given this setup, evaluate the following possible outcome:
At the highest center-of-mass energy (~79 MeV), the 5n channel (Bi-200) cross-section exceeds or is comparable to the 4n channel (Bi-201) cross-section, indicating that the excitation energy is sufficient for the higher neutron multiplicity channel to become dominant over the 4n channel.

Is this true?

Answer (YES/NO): YES